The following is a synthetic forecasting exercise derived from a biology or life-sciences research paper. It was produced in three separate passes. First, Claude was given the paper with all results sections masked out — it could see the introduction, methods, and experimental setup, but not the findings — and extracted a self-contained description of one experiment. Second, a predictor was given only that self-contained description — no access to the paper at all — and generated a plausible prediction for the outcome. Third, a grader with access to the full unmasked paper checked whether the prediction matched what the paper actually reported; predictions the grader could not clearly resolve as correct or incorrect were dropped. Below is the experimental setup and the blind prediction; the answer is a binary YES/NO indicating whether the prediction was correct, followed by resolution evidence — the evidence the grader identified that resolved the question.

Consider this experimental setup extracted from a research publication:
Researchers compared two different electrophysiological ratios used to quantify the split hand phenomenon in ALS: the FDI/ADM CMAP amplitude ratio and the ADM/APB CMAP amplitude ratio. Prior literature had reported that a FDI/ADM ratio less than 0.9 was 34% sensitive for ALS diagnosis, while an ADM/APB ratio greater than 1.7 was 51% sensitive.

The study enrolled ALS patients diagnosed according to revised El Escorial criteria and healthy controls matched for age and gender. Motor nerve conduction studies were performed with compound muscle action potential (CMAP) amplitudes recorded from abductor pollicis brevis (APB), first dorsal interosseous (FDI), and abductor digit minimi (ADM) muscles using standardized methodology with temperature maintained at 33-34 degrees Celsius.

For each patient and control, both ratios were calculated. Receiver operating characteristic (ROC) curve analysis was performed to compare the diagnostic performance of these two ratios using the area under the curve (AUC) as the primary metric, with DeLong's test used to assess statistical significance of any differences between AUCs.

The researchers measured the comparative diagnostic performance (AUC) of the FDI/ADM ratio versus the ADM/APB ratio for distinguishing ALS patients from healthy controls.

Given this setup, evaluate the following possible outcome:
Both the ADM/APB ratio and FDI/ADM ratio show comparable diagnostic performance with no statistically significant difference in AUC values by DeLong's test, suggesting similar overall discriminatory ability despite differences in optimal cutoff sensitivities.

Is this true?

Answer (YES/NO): NO